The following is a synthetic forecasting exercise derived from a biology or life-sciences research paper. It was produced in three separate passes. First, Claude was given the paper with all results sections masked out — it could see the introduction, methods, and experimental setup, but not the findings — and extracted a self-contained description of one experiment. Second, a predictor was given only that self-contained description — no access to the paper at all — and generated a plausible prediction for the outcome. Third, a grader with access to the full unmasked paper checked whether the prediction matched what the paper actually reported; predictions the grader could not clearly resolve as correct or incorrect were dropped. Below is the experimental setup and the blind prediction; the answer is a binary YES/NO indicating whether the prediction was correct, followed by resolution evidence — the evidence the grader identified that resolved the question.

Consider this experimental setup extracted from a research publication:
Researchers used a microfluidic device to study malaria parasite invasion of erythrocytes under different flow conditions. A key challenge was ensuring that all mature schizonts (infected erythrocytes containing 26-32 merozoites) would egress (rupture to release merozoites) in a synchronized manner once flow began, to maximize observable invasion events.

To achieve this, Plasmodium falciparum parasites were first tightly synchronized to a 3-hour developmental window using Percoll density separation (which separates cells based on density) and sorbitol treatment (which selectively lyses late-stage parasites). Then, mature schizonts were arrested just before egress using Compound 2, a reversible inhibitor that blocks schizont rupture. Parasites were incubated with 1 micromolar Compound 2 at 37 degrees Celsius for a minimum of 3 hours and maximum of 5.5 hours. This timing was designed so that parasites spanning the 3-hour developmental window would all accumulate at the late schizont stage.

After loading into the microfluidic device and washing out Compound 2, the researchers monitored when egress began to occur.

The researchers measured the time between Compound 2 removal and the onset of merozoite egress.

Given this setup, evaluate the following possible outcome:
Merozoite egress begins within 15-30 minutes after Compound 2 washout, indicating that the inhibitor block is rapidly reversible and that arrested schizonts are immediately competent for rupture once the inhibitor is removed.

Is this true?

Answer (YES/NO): YES